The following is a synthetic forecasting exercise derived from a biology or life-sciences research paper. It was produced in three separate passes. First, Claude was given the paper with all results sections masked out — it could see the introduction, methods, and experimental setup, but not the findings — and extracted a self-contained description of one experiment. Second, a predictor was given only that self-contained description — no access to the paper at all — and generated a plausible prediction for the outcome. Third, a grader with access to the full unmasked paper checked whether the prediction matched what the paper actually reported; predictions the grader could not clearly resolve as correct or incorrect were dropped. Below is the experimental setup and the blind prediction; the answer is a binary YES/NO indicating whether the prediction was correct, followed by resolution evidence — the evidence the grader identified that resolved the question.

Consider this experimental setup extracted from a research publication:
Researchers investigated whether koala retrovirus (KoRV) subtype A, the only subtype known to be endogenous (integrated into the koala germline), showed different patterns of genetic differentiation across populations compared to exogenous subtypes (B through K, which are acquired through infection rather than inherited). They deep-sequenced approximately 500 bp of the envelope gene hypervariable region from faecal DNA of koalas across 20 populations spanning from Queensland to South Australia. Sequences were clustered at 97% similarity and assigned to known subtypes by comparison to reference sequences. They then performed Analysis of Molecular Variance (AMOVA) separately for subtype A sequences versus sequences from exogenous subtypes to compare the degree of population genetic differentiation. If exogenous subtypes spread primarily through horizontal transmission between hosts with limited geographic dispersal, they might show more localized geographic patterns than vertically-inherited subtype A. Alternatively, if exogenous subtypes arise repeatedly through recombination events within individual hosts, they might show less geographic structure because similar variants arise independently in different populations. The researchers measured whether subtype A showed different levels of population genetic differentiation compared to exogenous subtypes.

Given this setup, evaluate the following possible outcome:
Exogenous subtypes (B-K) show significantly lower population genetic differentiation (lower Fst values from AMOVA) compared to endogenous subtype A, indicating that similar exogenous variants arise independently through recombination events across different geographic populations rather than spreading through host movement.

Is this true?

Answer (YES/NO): NO